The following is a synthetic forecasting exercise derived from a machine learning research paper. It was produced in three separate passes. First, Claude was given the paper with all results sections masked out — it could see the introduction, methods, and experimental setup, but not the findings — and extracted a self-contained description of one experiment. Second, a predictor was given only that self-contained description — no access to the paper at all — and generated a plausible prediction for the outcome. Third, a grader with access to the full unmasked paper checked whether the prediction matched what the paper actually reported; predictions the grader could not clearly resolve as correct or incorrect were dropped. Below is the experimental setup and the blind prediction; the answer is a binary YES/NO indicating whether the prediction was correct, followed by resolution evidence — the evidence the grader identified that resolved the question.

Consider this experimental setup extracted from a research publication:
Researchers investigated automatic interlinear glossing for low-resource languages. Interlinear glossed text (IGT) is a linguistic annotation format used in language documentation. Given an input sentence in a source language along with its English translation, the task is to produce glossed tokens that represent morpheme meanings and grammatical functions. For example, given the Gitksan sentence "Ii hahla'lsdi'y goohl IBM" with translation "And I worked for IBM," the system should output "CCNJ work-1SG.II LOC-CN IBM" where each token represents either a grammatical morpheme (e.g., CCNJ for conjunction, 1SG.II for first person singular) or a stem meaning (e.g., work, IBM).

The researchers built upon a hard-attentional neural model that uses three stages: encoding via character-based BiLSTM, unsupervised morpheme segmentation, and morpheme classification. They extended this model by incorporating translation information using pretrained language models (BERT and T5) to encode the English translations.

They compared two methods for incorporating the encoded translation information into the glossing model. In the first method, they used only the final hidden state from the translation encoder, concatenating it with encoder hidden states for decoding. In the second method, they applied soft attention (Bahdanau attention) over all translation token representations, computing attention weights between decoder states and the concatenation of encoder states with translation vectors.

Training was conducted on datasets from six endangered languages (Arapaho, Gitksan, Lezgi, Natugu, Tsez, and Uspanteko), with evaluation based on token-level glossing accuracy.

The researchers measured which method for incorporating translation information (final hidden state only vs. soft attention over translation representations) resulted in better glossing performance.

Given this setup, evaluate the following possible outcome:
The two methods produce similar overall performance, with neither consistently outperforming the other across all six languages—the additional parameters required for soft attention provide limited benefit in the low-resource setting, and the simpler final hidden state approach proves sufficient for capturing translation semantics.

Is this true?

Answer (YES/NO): YES